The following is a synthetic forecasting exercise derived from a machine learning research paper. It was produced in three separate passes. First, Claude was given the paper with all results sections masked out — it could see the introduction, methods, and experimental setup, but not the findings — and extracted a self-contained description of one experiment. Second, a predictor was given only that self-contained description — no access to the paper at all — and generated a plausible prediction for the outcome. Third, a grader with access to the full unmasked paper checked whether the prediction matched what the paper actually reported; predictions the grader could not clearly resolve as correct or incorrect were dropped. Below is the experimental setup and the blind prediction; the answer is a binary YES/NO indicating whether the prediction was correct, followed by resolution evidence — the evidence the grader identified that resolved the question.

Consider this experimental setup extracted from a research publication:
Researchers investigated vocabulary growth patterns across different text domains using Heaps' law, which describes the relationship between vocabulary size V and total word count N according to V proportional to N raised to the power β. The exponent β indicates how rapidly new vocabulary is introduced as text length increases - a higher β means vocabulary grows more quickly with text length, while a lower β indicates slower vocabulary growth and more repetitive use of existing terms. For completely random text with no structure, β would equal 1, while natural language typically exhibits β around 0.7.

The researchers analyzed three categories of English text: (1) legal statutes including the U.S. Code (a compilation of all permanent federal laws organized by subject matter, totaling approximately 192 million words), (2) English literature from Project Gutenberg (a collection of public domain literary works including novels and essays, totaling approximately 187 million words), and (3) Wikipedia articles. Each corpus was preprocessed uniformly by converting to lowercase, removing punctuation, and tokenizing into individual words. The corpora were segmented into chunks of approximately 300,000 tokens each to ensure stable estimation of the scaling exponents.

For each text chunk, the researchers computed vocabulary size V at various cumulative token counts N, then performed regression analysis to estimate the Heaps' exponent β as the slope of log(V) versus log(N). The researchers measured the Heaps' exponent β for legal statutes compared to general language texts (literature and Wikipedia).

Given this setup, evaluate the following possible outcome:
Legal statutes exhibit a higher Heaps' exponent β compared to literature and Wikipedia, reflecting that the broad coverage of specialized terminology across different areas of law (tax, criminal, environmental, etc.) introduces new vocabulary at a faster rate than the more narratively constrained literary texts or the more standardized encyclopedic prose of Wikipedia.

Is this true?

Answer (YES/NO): NO